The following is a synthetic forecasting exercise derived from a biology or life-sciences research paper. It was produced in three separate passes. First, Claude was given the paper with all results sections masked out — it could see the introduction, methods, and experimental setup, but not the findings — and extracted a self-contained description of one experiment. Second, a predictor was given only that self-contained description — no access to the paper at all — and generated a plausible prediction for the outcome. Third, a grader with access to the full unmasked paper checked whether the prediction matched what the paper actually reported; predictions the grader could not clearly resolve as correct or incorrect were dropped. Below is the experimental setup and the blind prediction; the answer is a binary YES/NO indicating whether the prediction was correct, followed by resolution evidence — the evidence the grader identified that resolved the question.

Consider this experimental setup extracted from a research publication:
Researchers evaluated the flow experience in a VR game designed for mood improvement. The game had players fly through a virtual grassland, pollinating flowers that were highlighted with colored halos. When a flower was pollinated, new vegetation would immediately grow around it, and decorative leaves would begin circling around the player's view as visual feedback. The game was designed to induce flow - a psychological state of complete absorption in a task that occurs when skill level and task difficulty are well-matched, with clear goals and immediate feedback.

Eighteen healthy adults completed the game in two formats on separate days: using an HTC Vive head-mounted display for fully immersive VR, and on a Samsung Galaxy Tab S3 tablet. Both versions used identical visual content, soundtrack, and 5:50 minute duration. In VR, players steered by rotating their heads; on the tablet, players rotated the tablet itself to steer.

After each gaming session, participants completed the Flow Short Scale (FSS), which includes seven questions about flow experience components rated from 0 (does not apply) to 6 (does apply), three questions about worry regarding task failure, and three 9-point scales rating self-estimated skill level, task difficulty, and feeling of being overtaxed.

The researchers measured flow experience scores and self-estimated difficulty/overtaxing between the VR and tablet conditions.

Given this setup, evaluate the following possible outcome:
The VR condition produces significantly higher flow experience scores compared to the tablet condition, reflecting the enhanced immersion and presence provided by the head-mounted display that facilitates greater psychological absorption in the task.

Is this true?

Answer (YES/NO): NO